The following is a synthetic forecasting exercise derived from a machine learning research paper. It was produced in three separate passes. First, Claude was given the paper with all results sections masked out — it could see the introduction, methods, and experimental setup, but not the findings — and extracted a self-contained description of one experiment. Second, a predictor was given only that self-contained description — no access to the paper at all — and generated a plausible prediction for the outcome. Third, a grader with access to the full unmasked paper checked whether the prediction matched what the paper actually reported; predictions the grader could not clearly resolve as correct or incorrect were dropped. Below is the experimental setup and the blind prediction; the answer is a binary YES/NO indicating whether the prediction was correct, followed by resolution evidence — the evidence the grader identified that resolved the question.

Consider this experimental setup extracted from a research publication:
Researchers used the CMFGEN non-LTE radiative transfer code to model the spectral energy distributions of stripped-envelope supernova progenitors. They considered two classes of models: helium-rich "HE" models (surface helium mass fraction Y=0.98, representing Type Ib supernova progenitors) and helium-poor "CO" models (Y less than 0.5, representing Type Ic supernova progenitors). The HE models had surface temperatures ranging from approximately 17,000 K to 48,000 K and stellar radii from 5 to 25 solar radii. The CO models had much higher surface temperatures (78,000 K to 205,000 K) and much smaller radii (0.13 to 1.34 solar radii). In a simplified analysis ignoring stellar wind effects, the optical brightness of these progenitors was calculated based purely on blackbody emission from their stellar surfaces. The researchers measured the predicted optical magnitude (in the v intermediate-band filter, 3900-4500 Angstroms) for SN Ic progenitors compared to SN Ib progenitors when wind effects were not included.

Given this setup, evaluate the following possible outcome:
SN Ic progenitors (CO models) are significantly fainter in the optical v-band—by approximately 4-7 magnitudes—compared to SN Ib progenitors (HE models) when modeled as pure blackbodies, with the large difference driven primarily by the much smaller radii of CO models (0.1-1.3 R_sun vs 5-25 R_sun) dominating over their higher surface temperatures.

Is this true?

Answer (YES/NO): NO